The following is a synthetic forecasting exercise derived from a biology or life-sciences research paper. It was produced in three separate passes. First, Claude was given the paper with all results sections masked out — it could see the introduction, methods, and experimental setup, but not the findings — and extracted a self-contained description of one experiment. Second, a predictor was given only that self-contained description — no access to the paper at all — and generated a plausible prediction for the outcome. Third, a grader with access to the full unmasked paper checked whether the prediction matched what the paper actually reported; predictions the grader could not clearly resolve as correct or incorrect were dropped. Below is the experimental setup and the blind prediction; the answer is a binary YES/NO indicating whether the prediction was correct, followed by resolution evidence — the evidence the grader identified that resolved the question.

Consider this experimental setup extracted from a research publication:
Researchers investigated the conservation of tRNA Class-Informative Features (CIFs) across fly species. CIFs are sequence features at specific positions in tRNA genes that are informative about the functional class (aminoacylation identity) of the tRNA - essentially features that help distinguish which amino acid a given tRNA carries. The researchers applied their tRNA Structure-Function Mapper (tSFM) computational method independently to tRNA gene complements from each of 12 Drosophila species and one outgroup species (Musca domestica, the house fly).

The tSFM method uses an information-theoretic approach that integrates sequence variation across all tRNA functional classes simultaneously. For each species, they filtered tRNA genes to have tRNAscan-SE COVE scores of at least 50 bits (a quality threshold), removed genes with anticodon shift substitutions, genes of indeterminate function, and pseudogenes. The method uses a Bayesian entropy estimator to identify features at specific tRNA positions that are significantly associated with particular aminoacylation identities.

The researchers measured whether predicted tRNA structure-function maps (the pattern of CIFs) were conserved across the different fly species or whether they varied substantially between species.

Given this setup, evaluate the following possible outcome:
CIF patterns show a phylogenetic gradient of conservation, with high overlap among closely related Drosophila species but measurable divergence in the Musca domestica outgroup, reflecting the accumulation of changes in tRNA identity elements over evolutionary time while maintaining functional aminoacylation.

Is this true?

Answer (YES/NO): NO